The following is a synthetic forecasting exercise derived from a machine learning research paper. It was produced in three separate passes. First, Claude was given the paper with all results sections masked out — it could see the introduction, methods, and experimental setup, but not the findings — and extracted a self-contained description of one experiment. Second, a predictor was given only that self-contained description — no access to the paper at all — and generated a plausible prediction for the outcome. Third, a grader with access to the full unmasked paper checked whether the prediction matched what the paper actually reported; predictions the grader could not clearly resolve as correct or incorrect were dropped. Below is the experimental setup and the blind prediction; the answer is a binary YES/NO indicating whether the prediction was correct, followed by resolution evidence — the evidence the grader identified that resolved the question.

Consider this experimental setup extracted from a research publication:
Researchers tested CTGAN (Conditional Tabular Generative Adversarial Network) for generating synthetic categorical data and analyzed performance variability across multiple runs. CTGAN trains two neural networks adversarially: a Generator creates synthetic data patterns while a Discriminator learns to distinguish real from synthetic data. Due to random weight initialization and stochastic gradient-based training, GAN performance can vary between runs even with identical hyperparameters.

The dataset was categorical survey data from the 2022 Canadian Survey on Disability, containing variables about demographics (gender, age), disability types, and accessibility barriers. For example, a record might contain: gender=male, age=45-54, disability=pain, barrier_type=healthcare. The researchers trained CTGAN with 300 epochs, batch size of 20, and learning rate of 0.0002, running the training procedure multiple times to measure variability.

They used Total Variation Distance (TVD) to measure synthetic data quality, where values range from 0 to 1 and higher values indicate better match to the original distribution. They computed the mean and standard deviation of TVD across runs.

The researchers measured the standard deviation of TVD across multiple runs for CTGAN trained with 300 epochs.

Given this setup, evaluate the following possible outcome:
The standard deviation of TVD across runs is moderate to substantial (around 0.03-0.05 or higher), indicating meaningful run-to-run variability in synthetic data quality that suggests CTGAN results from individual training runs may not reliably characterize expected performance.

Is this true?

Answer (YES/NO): NO